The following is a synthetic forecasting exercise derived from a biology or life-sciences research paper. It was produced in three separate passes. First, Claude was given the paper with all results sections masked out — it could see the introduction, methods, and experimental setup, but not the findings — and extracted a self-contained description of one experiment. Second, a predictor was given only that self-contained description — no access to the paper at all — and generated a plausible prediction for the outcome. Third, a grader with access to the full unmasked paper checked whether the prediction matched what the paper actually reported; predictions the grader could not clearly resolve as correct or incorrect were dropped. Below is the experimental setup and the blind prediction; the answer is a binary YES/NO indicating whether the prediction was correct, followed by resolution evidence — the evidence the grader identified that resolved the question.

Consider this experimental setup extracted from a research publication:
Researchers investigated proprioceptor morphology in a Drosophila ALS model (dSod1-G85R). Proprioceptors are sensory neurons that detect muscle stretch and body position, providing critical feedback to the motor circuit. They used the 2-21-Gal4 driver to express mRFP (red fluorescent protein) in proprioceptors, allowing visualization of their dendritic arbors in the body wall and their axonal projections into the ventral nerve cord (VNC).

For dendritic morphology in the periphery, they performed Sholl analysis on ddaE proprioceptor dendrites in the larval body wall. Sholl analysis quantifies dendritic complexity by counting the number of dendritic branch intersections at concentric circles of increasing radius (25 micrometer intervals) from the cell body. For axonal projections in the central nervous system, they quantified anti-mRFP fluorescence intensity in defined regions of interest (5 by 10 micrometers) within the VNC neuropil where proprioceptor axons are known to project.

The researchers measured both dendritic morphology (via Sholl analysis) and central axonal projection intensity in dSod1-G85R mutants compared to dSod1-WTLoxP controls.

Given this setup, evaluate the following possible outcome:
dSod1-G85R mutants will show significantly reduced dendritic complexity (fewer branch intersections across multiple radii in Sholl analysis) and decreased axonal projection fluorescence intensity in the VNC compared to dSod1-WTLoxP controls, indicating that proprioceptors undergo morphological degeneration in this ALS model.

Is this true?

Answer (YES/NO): NO